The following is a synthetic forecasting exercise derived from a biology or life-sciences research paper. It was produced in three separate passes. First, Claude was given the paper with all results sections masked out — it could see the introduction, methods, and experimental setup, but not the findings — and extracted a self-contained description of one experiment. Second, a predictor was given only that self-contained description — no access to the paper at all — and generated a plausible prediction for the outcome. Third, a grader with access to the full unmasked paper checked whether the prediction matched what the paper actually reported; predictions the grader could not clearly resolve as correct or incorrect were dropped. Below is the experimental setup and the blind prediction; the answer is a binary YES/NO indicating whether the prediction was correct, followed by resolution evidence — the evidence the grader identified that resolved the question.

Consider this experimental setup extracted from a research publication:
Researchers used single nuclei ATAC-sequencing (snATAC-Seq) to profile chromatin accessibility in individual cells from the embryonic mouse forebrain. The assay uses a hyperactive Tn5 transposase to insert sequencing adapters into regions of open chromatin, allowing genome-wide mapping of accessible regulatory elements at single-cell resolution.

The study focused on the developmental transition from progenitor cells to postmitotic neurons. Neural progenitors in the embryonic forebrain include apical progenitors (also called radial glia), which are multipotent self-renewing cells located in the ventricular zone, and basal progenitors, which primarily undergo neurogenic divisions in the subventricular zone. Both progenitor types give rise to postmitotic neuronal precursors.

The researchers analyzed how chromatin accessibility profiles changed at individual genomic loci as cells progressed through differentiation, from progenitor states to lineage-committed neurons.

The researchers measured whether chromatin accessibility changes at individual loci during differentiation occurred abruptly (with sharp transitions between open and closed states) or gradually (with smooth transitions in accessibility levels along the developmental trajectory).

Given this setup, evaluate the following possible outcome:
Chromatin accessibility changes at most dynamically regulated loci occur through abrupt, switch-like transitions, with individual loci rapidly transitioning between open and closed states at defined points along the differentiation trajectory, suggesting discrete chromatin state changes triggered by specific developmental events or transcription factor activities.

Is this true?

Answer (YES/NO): NO